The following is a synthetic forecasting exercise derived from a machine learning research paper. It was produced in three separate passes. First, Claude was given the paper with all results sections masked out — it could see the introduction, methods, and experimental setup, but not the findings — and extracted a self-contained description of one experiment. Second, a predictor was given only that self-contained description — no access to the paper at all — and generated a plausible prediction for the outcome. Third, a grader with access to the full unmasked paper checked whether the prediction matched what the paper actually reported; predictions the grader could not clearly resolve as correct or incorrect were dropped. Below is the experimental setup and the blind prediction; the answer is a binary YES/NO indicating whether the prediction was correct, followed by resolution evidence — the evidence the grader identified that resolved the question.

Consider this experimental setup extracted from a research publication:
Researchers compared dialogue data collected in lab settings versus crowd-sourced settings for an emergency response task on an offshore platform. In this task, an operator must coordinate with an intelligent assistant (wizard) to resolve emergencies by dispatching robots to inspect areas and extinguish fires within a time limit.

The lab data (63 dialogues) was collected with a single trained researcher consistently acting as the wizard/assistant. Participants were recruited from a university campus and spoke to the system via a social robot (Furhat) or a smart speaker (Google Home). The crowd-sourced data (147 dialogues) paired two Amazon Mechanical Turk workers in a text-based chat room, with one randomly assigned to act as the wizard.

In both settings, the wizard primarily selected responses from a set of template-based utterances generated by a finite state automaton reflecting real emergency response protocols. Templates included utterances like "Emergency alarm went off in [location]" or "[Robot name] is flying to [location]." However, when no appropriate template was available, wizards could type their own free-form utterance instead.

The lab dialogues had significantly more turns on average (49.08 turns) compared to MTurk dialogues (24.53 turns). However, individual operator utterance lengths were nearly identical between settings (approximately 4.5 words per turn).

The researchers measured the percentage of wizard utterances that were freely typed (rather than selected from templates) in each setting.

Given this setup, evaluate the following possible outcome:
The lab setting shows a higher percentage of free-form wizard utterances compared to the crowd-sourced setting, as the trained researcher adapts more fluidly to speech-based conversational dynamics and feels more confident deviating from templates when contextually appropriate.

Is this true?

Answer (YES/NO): NO